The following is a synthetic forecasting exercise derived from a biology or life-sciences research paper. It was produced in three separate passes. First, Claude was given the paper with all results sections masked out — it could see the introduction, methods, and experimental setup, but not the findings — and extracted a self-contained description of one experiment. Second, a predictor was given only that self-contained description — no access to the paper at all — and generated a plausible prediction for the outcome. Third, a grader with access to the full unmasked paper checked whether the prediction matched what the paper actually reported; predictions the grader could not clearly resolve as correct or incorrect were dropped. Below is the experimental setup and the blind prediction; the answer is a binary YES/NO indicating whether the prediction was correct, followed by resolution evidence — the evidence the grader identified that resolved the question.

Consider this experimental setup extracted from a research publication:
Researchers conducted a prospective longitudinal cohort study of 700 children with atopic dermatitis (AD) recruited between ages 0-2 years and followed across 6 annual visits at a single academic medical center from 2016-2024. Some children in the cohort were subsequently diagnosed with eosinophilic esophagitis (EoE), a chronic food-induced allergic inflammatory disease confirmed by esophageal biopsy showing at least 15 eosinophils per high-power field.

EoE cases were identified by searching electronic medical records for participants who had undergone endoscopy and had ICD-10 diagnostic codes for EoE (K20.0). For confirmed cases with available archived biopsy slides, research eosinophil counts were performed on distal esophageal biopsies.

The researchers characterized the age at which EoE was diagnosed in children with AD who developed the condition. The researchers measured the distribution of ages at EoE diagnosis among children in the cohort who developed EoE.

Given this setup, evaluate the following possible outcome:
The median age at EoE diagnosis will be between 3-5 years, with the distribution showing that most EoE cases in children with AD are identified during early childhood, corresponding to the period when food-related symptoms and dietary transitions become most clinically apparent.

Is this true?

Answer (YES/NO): NO